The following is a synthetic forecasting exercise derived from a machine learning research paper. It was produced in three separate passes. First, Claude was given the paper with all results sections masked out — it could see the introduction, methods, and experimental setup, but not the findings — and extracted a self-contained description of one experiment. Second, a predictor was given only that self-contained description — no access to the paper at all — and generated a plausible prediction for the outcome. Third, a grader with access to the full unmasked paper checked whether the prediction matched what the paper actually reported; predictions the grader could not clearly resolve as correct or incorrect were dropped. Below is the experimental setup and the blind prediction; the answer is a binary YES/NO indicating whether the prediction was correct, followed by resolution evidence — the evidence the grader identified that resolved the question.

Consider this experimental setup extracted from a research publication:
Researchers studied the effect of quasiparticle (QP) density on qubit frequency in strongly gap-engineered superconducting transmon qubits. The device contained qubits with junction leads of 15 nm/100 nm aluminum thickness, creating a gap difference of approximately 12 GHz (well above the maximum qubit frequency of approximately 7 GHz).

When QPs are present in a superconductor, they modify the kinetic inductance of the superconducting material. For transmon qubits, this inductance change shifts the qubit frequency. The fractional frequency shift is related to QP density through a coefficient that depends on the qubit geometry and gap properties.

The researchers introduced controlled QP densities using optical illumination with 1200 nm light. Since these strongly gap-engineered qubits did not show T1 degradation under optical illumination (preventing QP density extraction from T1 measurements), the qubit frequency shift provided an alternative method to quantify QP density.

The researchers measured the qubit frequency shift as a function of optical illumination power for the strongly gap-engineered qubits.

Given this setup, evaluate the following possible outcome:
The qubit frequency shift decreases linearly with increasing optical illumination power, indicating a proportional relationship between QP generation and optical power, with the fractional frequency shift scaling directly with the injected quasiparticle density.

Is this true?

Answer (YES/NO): NO